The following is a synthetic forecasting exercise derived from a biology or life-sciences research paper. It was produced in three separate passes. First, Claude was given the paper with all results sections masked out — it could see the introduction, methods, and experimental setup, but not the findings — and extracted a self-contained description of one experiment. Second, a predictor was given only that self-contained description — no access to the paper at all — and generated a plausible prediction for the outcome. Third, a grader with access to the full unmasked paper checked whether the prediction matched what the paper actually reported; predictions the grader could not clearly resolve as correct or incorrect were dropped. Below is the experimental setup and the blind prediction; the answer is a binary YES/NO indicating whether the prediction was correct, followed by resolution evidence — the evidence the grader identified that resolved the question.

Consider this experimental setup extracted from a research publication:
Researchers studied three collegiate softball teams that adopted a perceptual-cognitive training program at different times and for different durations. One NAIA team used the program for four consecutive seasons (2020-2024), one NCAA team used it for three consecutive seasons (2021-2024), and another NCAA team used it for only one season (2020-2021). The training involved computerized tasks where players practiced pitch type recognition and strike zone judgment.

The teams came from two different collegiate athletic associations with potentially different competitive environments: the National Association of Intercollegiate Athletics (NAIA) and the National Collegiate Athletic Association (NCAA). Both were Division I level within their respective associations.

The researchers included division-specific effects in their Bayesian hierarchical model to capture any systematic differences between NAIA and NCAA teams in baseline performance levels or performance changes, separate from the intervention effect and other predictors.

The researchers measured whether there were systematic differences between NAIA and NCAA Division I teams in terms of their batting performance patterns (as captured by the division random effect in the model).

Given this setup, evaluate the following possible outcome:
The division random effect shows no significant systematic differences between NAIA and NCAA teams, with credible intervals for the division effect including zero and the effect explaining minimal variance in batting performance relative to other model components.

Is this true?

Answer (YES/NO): YES